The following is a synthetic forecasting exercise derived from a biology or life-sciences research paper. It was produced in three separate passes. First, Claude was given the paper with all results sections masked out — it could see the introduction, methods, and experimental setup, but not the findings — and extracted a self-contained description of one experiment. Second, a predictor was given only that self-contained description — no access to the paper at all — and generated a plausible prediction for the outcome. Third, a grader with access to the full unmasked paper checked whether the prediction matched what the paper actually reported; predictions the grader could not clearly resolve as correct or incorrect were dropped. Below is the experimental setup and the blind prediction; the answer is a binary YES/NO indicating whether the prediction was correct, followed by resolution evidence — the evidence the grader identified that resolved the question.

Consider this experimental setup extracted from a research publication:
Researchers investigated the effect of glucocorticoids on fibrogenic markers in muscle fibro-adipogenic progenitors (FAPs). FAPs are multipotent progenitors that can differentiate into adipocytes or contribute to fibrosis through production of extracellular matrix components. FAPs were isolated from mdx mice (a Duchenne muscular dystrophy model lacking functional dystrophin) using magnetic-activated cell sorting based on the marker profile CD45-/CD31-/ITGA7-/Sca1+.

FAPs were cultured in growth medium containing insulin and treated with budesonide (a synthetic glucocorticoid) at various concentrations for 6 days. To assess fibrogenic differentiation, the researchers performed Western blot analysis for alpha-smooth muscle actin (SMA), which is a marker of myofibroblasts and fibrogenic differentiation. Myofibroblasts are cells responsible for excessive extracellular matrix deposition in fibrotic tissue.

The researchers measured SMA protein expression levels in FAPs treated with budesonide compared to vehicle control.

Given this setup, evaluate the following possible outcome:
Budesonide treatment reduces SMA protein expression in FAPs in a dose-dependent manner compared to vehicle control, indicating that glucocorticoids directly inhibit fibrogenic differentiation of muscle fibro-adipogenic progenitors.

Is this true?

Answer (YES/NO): NO